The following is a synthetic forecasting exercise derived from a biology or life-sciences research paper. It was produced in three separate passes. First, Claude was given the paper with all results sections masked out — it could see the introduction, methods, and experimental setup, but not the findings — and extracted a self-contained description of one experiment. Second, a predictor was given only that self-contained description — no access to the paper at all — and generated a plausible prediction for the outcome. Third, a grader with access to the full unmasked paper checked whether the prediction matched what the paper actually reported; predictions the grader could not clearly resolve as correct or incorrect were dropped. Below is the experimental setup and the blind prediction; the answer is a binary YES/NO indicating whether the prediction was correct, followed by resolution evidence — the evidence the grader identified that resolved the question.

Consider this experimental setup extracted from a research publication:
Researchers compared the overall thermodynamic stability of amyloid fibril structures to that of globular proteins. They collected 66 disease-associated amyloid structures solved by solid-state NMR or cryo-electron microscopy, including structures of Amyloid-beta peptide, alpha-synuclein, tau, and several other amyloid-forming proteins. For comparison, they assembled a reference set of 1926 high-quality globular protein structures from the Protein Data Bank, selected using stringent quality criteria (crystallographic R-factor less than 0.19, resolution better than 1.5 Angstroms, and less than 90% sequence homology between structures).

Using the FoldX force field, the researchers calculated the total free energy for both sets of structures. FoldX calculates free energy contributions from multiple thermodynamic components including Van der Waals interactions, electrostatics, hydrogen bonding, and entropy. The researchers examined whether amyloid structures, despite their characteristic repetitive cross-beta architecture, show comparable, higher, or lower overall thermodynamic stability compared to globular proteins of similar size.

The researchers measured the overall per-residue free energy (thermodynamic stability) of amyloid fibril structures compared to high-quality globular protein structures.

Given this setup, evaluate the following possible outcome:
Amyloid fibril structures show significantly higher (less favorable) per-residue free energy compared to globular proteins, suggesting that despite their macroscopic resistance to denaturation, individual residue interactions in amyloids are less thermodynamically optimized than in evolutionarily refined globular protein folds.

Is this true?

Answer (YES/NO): NO